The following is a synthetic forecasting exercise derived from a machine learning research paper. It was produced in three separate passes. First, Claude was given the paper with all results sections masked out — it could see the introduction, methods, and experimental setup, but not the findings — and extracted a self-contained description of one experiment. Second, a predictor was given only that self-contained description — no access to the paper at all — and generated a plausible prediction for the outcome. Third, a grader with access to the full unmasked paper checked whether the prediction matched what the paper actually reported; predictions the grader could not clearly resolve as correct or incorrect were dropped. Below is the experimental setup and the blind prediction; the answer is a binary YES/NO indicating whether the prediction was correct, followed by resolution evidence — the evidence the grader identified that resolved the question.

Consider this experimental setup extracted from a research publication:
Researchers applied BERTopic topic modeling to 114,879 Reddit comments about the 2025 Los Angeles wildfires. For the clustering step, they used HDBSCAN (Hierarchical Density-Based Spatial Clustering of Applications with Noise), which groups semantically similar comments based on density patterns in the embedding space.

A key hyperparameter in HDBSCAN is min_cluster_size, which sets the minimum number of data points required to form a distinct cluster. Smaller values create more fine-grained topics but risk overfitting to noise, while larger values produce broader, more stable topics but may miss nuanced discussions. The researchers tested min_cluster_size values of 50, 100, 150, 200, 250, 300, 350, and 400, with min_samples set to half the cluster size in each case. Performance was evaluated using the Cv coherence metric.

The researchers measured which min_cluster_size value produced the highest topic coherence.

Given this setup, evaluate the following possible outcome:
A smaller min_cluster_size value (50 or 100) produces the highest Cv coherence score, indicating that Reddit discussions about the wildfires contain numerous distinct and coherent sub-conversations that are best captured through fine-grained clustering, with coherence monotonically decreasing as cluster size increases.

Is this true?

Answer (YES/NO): NO